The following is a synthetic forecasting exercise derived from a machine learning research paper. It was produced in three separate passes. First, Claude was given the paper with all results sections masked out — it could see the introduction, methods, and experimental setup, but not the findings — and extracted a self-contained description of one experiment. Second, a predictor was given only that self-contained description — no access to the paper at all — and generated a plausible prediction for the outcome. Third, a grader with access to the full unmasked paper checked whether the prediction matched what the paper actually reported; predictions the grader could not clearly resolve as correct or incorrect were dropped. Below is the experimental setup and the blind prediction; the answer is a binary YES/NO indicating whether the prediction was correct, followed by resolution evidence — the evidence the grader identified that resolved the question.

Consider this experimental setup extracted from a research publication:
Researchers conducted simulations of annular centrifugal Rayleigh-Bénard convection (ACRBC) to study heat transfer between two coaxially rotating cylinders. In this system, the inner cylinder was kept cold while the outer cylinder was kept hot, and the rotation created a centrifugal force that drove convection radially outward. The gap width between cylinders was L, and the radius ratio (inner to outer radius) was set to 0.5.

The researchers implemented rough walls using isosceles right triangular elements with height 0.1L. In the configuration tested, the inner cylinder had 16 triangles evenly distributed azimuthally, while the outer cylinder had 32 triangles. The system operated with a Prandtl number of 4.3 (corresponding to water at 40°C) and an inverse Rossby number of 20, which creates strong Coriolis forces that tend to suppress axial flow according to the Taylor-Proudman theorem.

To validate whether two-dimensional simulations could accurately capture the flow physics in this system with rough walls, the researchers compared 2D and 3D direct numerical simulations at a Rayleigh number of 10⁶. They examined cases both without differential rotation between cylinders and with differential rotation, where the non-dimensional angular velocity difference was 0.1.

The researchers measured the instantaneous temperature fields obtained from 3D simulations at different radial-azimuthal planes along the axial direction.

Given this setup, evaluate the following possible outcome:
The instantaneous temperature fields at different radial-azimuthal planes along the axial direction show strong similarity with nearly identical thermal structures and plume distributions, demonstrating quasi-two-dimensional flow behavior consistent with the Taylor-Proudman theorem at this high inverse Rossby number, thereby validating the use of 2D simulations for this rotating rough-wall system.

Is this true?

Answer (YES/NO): YES